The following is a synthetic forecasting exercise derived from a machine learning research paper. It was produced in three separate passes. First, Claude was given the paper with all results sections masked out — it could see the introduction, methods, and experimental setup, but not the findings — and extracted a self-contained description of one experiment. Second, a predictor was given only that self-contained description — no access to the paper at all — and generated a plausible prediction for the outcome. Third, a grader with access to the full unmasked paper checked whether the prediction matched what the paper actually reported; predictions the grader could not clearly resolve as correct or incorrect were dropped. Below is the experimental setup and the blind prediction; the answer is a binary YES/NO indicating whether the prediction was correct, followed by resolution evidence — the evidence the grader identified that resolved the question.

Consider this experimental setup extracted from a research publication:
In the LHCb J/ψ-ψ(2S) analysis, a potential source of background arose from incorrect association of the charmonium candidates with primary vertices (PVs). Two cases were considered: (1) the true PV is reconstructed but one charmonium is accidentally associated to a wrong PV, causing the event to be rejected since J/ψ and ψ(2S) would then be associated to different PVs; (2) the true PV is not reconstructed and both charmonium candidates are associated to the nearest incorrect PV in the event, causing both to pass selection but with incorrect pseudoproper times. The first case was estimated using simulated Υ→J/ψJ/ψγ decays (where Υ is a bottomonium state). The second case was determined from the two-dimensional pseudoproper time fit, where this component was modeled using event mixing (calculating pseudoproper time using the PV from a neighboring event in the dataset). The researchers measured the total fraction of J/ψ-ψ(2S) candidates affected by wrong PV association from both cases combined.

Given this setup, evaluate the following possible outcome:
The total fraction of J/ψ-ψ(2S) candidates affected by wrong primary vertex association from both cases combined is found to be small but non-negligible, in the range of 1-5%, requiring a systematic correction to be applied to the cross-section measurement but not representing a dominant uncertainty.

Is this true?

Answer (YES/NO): YES